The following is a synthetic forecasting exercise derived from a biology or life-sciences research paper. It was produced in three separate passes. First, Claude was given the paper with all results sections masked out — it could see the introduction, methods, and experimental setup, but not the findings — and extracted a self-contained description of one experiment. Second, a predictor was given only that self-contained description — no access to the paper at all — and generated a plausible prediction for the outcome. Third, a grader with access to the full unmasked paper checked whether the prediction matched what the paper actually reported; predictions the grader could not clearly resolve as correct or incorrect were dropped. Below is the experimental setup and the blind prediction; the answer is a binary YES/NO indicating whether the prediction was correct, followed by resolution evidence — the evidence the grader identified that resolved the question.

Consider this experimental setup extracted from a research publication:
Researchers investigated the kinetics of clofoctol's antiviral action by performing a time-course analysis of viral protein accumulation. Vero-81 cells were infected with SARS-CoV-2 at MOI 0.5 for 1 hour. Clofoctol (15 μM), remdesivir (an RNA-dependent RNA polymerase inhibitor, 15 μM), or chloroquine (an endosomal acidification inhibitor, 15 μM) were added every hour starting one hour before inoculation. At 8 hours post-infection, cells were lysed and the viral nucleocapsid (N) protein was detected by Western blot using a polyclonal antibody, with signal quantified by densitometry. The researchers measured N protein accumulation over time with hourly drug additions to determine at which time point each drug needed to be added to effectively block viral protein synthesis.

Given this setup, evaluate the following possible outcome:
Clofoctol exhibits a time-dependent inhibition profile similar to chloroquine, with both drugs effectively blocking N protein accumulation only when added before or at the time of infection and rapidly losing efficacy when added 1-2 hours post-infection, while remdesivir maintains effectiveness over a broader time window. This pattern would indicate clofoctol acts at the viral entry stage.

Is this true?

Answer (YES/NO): NO